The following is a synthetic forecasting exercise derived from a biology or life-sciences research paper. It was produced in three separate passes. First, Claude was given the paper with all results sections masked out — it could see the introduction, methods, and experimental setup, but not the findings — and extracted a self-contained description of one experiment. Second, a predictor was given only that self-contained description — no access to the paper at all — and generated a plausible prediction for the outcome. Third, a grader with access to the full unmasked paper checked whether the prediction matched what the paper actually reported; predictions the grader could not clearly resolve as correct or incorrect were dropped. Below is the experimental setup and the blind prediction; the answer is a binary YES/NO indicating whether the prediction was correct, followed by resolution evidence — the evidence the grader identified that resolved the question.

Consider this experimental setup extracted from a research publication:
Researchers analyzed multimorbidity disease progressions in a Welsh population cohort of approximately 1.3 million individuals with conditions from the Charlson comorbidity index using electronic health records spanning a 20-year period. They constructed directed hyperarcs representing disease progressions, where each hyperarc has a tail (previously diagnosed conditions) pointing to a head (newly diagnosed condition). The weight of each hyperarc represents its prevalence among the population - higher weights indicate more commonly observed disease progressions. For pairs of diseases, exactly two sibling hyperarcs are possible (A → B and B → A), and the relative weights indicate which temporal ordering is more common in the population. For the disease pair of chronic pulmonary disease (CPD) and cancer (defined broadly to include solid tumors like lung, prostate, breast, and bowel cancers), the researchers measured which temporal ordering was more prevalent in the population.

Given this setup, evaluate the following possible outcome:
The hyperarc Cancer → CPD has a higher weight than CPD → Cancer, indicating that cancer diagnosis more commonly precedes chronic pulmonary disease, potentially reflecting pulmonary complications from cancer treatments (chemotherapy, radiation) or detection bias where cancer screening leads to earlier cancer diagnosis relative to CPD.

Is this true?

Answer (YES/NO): NO